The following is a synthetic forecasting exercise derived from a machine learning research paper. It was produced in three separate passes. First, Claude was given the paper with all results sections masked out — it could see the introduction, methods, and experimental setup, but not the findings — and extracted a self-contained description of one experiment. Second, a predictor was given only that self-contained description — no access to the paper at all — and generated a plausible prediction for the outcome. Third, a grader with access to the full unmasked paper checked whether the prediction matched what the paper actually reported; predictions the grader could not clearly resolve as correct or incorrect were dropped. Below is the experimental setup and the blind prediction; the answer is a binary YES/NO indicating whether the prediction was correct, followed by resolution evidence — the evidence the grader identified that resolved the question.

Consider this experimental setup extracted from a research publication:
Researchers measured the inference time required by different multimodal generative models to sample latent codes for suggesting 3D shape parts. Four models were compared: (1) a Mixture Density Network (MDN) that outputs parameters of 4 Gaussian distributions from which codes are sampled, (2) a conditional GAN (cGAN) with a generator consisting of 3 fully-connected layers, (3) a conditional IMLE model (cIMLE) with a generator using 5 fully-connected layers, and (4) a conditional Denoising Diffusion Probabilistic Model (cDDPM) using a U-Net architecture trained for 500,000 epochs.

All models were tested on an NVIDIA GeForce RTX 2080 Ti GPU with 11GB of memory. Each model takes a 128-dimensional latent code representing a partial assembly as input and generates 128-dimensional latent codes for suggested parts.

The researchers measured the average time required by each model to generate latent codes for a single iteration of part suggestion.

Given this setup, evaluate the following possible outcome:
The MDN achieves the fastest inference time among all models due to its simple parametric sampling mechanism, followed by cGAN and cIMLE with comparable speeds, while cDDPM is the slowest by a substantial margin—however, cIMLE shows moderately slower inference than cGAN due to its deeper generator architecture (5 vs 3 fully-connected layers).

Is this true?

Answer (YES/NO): NO